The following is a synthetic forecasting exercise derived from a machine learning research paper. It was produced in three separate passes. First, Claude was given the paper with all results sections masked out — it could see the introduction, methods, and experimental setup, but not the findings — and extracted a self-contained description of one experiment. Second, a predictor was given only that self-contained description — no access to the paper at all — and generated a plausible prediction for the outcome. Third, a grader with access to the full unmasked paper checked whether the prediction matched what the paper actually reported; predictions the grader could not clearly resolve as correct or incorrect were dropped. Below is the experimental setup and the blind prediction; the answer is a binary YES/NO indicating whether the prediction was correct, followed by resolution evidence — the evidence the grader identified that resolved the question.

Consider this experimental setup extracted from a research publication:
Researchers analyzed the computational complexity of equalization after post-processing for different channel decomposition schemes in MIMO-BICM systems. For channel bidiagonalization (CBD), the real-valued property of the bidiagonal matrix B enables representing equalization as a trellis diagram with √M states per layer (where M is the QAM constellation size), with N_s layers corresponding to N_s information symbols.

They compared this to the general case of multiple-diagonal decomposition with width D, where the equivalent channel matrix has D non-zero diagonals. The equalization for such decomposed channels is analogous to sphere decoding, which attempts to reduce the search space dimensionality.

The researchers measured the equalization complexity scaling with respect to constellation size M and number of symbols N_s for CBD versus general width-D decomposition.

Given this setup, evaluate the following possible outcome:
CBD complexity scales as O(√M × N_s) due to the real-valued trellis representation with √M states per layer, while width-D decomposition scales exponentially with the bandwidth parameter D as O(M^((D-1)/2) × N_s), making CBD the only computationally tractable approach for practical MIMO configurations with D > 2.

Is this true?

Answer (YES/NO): NO